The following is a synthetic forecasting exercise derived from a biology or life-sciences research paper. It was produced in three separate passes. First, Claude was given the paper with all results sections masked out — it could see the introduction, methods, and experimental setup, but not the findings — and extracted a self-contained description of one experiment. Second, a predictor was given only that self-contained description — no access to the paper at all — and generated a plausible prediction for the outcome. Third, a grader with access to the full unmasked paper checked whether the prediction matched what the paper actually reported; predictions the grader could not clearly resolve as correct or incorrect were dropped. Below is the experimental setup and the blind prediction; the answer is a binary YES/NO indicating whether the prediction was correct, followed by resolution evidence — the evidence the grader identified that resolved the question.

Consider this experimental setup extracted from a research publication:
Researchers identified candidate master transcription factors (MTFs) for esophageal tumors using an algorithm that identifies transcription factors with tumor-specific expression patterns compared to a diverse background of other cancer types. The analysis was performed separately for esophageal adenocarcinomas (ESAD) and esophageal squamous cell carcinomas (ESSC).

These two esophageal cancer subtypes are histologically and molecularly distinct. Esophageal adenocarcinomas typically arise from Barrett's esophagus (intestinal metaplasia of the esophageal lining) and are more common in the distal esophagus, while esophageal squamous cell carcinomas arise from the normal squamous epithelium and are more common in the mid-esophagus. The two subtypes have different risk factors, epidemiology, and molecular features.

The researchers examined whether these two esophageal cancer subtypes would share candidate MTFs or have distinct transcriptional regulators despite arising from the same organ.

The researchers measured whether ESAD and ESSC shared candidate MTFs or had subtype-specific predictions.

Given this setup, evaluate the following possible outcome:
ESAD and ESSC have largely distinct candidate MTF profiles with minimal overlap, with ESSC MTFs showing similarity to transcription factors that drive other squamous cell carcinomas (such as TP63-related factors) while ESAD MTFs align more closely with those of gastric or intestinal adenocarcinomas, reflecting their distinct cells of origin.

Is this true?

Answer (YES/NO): YES